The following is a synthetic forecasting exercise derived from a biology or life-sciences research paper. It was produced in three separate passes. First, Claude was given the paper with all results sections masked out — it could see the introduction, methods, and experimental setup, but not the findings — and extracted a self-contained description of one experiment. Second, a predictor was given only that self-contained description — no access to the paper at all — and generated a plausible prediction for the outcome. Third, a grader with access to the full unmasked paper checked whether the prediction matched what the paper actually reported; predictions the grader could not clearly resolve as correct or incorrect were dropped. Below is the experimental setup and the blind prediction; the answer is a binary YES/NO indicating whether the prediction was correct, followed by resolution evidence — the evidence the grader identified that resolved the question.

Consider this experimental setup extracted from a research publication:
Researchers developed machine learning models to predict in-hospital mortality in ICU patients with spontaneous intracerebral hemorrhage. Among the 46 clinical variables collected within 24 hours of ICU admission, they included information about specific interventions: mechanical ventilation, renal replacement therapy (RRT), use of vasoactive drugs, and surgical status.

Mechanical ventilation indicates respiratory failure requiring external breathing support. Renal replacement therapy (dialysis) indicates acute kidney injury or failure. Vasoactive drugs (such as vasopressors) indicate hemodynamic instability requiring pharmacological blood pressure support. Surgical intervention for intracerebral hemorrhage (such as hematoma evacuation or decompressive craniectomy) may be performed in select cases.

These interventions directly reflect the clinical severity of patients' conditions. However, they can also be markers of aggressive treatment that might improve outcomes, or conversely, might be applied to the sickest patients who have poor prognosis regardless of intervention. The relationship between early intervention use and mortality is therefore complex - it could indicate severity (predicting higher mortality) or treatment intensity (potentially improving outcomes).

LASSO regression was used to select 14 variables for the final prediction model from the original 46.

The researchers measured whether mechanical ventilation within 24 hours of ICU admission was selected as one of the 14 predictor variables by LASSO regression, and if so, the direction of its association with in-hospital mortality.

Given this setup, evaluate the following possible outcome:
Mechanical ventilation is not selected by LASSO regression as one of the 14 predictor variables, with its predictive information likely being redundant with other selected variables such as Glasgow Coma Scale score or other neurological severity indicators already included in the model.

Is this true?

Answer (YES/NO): NO